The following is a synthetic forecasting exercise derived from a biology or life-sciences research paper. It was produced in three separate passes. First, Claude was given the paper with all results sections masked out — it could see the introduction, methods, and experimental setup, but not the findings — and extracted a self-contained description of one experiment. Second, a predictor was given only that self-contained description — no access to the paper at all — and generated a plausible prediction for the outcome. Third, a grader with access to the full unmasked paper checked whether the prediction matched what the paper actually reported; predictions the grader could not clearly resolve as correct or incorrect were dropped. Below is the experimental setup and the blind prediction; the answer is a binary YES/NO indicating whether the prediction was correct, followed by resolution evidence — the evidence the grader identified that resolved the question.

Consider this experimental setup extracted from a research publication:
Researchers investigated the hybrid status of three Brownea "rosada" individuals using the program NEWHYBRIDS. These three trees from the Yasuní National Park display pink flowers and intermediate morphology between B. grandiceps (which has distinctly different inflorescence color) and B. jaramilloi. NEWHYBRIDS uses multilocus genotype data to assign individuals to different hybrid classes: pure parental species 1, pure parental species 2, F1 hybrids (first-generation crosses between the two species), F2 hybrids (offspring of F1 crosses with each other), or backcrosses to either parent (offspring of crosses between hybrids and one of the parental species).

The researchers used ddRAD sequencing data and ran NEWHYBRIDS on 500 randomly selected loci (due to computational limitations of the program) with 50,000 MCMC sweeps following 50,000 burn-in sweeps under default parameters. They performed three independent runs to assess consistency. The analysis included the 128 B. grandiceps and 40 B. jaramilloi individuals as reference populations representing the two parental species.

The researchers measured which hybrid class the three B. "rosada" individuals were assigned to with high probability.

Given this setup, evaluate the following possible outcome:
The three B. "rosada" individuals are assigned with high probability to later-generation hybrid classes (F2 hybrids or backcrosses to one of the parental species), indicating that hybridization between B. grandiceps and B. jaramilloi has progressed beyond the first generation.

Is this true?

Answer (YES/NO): NO